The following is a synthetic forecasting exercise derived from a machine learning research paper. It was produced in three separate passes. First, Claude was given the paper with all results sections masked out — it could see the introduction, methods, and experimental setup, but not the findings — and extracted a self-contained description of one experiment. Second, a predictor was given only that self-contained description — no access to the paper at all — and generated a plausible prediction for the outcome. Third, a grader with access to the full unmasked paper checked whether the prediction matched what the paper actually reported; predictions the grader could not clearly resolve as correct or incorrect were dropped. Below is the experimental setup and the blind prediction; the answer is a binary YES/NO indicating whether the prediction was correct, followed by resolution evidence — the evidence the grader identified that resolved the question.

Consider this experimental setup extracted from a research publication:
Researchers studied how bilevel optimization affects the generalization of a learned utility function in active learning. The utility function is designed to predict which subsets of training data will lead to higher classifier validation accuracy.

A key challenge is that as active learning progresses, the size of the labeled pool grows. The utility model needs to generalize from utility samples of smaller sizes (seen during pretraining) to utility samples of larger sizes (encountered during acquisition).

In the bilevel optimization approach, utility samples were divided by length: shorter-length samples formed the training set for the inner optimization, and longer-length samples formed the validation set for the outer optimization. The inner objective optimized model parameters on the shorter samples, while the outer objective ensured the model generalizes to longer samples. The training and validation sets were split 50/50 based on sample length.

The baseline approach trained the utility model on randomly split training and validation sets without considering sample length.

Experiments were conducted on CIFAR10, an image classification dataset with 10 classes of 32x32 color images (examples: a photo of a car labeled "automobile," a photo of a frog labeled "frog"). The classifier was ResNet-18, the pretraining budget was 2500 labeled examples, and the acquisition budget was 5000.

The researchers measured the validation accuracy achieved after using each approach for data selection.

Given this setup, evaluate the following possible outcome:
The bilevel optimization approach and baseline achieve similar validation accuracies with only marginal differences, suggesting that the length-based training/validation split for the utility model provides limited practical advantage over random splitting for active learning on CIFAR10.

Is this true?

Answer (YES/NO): NO